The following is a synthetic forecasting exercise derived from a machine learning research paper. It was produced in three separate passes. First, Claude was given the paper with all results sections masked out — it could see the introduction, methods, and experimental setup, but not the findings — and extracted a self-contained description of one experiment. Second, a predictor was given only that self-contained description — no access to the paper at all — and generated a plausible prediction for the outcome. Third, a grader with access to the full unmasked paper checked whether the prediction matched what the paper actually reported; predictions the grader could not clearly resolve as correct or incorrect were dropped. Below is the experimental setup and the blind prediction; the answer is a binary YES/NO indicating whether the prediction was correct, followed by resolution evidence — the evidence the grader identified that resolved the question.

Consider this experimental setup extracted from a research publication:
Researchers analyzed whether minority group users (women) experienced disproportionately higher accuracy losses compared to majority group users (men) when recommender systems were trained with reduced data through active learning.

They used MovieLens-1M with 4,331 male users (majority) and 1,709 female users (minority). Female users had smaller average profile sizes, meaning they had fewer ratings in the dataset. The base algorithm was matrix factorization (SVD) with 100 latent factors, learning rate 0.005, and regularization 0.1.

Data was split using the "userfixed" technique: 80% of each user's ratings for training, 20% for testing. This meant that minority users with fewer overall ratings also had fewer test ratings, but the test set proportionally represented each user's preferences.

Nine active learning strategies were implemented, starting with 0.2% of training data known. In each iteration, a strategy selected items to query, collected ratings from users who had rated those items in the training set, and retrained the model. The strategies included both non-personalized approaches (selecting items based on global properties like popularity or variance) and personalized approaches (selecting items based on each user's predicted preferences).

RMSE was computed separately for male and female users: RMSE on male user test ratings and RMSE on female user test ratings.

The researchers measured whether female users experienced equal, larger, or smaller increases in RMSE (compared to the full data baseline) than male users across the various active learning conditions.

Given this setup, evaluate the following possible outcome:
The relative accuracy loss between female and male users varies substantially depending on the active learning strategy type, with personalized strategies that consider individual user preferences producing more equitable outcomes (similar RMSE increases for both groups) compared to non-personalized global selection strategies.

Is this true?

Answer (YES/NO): NO